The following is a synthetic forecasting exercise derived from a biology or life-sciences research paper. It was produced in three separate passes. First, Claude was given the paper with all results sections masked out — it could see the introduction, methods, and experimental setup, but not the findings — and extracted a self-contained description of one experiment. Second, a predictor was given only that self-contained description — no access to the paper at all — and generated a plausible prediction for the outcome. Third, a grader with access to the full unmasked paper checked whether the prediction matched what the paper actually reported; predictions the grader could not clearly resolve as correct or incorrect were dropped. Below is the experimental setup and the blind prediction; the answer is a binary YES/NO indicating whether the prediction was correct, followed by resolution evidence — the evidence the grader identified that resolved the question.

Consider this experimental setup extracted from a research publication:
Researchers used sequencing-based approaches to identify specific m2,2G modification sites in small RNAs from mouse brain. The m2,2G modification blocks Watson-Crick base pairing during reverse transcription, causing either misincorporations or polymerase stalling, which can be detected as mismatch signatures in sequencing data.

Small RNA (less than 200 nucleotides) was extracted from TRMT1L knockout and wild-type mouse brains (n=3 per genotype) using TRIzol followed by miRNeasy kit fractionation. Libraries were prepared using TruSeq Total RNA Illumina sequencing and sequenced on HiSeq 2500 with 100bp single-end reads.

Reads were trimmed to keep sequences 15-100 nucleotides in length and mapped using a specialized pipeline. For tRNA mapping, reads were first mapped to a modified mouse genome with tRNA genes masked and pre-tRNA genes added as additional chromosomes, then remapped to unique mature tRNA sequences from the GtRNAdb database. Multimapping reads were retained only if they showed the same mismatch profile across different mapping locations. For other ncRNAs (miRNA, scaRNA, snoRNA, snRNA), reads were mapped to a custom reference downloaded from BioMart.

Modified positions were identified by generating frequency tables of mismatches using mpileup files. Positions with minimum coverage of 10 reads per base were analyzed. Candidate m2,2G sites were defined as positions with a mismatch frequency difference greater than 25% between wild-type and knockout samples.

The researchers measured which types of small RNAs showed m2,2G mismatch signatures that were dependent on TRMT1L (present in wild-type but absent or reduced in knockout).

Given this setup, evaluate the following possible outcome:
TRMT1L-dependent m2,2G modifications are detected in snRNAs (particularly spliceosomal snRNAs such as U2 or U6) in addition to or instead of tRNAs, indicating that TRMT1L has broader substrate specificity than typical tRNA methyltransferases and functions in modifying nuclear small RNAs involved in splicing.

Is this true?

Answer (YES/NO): NO